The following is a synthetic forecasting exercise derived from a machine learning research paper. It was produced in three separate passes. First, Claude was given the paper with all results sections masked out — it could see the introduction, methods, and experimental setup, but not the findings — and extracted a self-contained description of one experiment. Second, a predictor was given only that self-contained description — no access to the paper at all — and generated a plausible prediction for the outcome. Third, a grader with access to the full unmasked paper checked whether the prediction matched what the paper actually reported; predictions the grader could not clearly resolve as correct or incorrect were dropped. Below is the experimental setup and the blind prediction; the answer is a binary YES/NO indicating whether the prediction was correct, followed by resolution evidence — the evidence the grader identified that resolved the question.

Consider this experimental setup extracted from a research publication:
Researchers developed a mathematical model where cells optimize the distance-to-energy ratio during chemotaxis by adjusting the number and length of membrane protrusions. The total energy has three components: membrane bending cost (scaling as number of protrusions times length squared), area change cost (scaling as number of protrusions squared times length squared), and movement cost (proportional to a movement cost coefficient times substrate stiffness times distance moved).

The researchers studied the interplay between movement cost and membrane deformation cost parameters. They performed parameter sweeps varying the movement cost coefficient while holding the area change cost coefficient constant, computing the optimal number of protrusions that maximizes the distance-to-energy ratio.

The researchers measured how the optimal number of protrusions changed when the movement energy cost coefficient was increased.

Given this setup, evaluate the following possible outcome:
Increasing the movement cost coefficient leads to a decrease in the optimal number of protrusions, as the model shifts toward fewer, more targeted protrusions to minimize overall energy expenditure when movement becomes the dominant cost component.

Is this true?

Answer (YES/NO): NO